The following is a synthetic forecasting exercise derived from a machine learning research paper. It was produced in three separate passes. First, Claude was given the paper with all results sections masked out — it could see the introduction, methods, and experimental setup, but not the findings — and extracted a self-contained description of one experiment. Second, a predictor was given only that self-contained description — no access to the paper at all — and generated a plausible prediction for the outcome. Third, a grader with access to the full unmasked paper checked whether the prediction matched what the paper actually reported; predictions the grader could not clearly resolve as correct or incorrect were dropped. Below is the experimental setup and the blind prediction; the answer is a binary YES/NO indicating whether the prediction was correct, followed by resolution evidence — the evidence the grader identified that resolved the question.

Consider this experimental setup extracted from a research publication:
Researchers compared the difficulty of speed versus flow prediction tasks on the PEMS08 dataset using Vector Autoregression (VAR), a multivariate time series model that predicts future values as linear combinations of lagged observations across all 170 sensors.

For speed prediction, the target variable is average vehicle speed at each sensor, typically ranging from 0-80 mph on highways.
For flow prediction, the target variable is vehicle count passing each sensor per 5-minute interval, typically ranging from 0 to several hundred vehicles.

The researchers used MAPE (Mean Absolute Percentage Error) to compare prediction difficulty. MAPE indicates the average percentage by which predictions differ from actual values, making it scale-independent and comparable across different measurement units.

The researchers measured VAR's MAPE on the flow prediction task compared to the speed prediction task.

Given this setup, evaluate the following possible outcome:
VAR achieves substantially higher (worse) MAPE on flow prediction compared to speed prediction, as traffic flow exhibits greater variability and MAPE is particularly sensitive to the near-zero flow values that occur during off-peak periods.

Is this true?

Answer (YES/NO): YES